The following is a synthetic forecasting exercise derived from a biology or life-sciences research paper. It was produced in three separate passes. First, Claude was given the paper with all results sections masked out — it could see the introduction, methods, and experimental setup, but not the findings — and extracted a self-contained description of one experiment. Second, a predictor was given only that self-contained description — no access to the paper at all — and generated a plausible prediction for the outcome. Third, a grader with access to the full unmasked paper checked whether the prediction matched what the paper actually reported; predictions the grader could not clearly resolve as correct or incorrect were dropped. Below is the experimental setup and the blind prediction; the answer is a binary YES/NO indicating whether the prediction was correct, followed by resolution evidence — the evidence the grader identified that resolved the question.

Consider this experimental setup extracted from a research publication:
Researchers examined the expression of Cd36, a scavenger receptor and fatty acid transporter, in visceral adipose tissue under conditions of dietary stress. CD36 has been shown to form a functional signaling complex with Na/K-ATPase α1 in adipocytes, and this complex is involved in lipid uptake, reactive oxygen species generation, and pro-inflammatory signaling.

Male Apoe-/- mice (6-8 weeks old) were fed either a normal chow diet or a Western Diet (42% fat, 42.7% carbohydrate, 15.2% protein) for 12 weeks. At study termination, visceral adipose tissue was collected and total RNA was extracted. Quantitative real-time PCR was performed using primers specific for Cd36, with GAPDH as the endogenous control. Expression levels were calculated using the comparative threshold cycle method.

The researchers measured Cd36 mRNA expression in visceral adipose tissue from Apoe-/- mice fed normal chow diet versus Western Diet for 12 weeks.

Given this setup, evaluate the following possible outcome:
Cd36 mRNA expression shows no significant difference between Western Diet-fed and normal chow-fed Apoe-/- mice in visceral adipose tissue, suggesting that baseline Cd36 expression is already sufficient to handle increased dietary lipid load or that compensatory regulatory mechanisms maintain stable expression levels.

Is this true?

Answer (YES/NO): NO